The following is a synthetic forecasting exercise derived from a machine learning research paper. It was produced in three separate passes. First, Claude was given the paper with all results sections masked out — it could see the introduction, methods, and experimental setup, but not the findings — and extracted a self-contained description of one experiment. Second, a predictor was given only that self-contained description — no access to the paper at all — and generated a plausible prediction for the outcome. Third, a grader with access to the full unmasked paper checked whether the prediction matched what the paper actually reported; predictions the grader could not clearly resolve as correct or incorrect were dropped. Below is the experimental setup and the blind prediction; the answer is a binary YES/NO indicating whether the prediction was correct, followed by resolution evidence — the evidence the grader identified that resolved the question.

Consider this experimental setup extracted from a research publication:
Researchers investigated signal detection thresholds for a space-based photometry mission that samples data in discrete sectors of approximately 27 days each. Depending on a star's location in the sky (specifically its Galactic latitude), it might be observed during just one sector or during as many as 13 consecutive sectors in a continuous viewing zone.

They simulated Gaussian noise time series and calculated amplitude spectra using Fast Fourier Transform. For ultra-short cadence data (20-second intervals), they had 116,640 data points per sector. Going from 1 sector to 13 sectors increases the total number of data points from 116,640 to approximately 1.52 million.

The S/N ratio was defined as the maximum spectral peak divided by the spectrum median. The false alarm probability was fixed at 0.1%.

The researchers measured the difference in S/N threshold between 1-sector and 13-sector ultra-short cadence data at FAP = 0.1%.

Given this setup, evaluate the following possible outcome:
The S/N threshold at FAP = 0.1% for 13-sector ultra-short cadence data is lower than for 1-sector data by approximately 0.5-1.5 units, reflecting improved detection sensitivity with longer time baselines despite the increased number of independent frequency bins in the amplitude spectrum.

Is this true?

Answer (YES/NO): NO